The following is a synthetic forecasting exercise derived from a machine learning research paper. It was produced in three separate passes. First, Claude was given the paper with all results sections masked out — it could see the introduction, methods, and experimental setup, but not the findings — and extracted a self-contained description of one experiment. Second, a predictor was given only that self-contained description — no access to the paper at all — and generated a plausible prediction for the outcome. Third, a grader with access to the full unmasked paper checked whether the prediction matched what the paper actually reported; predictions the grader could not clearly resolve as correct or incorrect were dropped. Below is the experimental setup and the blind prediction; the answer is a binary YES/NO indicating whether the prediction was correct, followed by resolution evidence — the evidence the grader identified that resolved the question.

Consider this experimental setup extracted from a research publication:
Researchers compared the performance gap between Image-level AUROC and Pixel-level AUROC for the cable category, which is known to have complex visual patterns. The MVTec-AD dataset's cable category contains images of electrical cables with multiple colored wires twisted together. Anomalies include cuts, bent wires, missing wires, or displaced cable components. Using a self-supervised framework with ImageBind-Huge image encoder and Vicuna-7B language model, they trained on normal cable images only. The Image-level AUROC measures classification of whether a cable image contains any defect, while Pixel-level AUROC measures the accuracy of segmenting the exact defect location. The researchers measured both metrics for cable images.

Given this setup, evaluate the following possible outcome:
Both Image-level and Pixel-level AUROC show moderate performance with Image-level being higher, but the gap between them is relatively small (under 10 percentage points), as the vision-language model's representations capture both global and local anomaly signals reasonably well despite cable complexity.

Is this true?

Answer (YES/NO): YES